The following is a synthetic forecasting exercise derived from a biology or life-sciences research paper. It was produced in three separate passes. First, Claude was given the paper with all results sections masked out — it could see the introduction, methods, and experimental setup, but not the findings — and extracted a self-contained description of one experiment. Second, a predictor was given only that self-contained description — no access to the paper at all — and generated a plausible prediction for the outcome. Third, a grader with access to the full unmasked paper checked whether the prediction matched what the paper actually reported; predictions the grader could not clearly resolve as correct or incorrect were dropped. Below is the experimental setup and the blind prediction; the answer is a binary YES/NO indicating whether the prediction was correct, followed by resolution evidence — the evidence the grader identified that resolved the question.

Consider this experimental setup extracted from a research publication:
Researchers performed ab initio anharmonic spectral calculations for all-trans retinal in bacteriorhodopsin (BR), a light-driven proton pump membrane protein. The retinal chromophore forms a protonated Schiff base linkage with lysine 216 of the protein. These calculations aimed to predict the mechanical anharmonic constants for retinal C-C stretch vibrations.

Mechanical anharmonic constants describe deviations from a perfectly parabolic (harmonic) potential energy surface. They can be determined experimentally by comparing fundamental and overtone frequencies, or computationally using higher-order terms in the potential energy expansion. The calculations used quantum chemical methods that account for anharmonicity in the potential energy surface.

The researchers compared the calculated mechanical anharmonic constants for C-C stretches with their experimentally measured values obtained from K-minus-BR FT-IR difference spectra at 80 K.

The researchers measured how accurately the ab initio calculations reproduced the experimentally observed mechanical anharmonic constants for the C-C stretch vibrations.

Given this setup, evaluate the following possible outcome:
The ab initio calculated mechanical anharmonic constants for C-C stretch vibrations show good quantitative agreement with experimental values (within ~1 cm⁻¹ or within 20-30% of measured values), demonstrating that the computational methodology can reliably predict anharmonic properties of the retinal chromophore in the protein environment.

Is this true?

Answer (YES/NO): NO